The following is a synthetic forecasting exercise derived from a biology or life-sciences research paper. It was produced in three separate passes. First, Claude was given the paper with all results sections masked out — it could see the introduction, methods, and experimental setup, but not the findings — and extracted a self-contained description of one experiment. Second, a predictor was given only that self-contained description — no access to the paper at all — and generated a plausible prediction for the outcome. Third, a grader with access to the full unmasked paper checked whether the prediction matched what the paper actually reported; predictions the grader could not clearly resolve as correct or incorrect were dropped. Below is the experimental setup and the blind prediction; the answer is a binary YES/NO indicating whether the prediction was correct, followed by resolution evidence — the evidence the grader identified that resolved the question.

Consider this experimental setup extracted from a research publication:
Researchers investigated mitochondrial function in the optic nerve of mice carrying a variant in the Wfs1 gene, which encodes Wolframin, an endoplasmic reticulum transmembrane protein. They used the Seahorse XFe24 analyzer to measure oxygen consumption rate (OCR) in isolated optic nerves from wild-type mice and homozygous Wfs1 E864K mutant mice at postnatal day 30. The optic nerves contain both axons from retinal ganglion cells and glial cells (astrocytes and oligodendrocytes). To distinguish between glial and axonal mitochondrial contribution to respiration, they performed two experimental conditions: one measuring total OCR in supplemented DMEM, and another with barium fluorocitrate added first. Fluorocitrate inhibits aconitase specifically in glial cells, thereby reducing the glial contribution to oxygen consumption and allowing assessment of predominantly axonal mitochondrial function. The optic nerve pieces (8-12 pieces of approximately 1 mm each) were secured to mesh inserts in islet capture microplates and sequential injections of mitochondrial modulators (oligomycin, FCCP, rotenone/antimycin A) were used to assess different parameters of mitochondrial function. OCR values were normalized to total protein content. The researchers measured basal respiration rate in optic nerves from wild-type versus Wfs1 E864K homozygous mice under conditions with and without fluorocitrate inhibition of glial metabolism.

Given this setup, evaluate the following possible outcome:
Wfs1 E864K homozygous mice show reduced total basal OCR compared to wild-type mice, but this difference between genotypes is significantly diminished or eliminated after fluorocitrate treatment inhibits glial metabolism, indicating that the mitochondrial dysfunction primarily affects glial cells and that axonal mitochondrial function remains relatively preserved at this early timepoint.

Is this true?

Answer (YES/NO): NO